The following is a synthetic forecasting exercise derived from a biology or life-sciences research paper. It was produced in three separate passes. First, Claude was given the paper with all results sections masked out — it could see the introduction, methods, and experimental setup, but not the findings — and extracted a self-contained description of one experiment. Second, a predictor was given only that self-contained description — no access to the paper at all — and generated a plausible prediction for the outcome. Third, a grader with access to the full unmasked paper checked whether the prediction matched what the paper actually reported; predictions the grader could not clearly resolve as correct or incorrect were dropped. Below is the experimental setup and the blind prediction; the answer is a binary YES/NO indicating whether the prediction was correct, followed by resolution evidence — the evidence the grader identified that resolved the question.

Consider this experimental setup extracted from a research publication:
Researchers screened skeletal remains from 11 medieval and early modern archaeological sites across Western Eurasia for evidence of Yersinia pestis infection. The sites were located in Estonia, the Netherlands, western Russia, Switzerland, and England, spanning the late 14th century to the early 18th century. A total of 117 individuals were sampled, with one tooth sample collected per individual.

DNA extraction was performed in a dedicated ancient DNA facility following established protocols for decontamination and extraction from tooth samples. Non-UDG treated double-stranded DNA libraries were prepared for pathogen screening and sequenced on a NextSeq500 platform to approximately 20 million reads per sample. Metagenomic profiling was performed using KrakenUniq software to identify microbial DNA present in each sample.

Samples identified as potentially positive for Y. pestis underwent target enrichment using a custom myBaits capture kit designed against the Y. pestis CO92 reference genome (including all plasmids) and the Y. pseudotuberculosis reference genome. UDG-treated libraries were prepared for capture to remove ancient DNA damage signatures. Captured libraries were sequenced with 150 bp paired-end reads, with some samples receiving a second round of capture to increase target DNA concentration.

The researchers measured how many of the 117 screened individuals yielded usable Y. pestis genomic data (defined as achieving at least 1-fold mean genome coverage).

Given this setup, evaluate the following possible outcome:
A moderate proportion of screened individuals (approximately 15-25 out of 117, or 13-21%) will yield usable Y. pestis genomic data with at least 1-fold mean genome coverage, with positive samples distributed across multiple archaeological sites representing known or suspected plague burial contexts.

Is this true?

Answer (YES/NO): YES